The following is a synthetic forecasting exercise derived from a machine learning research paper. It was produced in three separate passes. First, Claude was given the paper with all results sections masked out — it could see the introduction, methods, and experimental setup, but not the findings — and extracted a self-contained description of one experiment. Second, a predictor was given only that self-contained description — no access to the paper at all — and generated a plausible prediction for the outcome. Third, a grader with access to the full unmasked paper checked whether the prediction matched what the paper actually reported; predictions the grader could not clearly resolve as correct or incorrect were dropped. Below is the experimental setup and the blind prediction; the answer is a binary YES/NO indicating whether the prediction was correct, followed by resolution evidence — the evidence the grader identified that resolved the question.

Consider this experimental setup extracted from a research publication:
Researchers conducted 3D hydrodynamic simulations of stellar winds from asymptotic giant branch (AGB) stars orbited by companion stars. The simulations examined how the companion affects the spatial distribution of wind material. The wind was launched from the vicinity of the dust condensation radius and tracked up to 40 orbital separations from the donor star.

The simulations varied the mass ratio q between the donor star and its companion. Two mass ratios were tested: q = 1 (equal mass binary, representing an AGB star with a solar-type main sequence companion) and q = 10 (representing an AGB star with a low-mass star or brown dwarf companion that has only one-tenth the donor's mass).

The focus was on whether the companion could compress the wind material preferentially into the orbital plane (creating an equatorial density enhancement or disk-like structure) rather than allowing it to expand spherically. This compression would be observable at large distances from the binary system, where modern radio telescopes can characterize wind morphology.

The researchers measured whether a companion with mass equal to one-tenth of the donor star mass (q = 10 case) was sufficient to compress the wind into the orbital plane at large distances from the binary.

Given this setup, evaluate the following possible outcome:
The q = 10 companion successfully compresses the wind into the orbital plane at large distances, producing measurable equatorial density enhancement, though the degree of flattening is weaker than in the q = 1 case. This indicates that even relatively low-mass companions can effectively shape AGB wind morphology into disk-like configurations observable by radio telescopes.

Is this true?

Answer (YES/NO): YES